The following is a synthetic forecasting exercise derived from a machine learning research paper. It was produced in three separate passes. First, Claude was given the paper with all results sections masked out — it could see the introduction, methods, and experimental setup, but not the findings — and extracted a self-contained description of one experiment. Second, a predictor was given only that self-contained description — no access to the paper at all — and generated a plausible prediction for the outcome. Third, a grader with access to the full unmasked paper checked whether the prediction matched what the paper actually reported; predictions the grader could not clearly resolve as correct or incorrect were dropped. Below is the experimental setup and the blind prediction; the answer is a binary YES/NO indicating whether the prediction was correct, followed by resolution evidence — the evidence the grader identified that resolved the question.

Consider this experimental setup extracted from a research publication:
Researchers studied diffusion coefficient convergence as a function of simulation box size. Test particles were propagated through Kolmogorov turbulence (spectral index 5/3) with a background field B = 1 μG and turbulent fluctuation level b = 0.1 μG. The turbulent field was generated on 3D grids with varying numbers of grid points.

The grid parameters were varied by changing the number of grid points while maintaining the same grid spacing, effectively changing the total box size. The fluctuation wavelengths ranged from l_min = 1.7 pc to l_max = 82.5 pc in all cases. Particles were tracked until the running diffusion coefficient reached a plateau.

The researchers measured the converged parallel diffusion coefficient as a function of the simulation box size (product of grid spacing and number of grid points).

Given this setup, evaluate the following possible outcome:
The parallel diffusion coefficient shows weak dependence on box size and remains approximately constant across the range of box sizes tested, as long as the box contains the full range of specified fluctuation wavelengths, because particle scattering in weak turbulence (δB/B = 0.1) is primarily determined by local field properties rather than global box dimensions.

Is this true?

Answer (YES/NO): NO